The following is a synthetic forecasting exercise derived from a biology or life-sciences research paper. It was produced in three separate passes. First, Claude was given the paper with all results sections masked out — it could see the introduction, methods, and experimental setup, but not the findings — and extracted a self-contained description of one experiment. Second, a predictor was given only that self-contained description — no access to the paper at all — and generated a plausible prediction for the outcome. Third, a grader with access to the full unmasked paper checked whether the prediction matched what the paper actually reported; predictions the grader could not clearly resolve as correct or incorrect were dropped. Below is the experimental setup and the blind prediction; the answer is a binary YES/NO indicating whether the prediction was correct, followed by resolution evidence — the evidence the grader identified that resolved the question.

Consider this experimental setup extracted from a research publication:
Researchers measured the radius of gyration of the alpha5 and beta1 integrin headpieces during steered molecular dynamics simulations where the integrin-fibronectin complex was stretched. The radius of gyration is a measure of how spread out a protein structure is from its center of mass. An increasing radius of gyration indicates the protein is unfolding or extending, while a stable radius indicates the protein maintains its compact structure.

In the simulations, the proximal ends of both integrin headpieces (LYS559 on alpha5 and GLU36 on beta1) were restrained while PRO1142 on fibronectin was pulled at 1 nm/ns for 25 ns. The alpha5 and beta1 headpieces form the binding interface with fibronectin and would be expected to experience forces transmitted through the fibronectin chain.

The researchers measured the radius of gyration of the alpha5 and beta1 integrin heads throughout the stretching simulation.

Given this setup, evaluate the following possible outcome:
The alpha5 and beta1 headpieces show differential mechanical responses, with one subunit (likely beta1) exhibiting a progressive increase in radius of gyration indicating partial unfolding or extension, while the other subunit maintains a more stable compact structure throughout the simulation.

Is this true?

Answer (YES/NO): NO